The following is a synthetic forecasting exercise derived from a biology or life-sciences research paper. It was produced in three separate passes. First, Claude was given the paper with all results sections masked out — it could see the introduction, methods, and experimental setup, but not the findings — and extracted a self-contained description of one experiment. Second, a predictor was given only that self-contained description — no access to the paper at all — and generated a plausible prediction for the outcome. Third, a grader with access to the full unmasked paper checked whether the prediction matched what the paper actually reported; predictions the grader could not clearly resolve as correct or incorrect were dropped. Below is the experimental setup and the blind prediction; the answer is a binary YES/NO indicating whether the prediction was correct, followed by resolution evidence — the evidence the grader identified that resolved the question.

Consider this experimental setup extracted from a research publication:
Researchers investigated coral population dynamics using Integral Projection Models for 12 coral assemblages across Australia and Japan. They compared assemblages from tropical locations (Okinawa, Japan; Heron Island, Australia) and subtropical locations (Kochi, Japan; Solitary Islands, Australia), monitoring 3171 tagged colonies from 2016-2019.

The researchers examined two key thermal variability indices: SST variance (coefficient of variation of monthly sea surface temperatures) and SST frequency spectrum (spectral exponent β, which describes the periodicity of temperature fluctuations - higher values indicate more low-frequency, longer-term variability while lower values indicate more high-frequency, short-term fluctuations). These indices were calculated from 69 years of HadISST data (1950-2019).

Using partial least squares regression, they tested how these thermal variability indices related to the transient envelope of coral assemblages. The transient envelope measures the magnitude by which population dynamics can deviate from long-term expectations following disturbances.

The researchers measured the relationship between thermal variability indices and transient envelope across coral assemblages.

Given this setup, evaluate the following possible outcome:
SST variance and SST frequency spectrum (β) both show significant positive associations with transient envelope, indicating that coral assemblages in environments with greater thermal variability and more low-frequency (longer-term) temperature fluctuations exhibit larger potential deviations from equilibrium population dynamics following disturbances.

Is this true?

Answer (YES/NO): YES